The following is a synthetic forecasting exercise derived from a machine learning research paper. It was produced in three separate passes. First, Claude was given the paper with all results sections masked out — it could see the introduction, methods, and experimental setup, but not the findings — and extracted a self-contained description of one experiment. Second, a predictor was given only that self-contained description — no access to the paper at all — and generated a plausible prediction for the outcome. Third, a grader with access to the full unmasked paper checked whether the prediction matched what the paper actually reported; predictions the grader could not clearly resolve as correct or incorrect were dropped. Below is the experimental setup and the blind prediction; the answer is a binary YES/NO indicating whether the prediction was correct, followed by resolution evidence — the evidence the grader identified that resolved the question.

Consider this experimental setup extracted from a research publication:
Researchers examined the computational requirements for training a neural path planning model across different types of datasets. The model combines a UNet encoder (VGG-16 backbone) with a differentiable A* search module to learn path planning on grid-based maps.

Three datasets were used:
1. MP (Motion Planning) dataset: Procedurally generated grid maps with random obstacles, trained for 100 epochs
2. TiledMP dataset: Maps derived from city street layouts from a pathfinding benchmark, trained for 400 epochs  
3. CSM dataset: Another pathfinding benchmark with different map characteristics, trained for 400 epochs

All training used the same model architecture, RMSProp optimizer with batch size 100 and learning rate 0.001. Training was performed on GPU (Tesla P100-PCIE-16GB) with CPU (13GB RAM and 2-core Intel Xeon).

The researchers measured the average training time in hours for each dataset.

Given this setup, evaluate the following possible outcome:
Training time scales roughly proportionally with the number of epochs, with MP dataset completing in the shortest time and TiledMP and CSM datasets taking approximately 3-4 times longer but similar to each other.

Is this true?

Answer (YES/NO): NO